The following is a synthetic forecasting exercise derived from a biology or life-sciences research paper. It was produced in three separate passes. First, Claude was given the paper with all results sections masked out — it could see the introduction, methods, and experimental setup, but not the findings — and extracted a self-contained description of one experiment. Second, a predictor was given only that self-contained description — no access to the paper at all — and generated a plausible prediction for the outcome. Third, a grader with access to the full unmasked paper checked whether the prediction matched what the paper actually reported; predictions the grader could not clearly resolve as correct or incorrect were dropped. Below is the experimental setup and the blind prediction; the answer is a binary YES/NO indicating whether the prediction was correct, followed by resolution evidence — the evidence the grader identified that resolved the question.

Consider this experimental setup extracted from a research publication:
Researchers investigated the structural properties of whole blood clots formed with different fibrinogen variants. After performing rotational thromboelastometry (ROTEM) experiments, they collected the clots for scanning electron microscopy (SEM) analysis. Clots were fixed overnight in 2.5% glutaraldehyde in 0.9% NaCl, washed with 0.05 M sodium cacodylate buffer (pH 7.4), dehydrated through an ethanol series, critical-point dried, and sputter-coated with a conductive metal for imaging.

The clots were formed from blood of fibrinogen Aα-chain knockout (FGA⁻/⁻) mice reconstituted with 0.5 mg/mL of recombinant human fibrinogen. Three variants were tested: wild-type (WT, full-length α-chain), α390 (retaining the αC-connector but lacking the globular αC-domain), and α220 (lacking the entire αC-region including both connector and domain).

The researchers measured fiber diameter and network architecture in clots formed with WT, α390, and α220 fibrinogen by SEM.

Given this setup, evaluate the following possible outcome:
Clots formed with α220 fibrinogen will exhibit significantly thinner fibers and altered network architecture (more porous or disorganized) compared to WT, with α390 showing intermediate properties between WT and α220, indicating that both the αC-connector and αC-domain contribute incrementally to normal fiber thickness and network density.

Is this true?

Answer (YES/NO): NO